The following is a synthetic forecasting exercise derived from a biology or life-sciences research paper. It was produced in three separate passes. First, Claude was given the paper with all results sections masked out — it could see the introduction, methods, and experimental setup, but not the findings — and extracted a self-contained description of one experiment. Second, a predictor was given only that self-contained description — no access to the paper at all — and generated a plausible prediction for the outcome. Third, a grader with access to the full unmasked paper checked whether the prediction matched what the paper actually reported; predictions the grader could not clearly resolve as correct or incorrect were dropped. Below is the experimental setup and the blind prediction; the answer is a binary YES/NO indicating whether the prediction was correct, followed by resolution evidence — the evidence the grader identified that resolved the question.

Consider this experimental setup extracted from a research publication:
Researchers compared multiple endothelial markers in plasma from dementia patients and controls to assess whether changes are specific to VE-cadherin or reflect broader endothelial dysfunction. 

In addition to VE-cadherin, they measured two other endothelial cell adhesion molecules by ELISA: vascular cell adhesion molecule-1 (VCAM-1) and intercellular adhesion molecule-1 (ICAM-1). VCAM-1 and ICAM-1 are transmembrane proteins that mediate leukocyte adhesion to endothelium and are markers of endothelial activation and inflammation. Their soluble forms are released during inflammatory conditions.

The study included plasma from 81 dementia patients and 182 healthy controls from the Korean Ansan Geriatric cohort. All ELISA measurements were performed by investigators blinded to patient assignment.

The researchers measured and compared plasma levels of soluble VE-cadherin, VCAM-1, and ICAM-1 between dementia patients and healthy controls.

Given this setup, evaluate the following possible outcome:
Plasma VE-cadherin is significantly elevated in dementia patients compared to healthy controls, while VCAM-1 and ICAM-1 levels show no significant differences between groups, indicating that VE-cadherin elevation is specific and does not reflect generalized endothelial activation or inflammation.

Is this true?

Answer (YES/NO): NO